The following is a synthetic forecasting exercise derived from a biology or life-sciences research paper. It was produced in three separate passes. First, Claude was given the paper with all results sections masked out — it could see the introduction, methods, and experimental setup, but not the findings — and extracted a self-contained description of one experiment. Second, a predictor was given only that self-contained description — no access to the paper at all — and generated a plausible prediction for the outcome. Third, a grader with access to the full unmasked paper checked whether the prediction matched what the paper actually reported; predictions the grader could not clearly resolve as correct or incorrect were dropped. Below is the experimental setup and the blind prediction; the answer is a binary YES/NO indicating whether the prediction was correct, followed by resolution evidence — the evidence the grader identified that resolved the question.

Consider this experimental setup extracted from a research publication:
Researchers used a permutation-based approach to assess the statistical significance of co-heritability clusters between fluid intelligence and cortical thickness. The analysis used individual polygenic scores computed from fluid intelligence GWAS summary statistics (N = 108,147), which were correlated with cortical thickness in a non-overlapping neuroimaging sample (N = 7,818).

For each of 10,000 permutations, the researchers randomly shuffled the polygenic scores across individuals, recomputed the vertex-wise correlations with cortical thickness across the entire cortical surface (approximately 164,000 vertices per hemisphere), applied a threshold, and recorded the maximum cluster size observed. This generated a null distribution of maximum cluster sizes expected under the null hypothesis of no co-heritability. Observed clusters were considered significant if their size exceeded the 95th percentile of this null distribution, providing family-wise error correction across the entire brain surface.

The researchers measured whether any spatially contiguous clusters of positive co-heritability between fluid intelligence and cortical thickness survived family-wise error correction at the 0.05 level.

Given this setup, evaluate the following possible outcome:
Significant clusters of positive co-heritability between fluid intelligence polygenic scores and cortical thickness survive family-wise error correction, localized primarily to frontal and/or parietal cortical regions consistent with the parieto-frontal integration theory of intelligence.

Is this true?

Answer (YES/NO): NO